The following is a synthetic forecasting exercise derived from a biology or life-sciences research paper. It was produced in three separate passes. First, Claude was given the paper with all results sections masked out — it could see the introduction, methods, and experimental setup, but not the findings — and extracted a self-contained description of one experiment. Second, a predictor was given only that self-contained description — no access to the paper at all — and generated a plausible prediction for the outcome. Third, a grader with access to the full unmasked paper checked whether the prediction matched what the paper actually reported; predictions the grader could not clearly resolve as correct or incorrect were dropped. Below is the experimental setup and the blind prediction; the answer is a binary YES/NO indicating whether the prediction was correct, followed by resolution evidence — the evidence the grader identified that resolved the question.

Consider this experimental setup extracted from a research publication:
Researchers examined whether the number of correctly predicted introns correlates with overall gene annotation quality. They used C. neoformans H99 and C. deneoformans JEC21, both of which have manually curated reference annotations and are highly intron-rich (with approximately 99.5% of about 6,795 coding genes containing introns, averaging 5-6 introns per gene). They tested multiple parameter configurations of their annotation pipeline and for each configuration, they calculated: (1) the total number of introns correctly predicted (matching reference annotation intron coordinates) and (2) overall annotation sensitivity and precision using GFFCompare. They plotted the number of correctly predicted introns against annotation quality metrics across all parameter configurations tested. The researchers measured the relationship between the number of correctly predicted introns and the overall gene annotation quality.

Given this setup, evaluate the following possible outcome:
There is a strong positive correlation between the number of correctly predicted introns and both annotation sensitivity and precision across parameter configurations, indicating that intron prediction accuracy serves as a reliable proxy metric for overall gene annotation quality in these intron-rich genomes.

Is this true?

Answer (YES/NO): YES